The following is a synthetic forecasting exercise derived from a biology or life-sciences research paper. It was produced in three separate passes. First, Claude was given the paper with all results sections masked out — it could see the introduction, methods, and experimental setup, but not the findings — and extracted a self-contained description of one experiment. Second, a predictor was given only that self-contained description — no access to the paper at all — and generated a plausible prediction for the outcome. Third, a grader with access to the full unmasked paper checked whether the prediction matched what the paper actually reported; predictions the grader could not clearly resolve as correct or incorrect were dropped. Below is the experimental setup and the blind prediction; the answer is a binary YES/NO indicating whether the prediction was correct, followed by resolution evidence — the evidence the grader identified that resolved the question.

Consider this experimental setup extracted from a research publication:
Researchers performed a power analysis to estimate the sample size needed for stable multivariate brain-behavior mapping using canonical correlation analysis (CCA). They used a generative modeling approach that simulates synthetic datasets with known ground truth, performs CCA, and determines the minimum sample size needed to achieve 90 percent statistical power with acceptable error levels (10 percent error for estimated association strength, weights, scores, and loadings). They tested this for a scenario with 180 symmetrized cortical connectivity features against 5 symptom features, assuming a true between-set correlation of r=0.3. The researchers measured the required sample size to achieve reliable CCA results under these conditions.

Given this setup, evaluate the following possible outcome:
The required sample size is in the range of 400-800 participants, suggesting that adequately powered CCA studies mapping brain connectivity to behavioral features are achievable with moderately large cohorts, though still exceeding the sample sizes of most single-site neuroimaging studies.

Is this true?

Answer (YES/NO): NO